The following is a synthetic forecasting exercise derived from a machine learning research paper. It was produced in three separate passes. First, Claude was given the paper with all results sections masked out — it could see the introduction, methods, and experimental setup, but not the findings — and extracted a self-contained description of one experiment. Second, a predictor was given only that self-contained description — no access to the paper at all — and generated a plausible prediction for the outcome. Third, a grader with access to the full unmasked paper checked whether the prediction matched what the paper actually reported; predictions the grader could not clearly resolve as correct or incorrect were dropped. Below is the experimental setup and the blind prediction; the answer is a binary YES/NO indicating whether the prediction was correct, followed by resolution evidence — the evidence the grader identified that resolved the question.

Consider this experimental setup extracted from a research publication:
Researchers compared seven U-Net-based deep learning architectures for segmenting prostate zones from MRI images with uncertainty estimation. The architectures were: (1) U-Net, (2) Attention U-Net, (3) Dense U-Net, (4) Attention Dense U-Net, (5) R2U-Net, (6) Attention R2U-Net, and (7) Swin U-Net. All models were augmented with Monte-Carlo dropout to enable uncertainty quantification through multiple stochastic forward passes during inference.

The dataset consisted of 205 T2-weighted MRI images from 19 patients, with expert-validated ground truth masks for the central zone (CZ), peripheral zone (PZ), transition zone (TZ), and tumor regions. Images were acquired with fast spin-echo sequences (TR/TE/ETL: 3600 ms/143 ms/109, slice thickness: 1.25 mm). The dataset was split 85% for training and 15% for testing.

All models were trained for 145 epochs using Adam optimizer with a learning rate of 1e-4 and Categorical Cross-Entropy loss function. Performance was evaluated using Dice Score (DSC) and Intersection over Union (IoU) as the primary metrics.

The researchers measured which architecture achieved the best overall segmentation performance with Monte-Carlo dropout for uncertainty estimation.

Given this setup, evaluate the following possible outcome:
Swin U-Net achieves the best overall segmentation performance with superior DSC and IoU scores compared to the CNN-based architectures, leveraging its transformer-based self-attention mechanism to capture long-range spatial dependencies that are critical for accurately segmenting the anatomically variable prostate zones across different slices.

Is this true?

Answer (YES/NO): NO